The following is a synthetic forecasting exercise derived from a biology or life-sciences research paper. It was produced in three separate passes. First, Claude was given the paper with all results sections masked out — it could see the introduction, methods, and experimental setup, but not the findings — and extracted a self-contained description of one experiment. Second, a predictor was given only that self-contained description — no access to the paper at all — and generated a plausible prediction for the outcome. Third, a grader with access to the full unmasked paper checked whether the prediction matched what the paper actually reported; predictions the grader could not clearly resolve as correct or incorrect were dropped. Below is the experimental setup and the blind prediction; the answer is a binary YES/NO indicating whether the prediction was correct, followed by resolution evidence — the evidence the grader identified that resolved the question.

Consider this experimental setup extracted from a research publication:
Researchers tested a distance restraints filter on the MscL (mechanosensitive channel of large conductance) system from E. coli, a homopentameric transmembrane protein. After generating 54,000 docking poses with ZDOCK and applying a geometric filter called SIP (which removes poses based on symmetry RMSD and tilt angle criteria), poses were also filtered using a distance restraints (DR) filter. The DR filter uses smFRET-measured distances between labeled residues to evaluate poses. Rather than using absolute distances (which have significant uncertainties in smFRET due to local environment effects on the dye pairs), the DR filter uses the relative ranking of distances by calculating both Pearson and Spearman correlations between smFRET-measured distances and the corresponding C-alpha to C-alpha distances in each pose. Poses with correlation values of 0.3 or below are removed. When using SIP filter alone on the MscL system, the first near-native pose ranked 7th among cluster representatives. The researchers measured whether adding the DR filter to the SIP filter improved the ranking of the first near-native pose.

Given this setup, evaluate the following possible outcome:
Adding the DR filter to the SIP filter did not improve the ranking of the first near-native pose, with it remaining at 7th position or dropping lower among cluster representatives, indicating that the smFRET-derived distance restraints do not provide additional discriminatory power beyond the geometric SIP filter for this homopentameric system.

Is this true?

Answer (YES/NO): NO